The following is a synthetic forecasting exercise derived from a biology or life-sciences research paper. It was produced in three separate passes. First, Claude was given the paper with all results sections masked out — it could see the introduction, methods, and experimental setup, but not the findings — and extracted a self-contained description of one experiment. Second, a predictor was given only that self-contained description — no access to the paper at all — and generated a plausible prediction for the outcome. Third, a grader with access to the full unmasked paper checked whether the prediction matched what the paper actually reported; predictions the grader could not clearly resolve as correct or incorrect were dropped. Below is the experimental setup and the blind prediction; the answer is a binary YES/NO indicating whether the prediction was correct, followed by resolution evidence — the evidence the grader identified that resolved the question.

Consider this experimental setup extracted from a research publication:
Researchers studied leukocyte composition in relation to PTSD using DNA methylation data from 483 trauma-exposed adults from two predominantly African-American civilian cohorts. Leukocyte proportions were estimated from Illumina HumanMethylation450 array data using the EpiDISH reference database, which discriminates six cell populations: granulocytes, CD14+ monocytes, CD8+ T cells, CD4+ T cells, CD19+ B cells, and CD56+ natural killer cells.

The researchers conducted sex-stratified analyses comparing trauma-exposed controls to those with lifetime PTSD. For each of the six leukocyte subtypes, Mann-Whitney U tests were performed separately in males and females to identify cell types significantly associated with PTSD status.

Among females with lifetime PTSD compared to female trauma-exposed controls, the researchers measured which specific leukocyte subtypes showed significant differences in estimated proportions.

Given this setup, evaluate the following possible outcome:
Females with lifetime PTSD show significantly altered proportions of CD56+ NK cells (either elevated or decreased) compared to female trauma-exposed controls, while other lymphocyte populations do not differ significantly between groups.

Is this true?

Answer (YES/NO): NO